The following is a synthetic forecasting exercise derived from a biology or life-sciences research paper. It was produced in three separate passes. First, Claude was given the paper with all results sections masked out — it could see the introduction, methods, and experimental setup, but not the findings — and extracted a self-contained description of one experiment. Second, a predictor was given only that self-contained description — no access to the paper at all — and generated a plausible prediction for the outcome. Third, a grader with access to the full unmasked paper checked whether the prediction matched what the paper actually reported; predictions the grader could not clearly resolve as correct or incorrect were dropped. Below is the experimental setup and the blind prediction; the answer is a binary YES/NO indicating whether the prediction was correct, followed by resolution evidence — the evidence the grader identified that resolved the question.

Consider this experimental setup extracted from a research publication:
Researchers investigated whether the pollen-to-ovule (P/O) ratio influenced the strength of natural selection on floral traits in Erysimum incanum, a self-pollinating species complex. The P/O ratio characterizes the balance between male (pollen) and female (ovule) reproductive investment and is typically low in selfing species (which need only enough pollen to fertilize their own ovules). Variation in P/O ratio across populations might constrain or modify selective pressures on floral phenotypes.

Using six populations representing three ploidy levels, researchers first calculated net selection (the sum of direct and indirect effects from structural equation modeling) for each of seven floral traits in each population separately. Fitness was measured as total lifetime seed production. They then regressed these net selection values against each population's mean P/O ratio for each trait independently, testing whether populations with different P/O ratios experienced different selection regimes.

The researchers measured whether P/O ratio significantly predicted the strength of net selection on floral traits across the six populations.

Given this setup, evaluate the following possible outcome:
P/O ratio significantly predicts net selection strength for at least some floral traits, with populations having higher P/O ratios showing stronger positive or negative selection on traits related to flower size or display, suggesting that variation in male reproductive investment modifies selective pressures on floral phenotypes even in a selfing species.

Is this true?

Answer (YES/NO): NO